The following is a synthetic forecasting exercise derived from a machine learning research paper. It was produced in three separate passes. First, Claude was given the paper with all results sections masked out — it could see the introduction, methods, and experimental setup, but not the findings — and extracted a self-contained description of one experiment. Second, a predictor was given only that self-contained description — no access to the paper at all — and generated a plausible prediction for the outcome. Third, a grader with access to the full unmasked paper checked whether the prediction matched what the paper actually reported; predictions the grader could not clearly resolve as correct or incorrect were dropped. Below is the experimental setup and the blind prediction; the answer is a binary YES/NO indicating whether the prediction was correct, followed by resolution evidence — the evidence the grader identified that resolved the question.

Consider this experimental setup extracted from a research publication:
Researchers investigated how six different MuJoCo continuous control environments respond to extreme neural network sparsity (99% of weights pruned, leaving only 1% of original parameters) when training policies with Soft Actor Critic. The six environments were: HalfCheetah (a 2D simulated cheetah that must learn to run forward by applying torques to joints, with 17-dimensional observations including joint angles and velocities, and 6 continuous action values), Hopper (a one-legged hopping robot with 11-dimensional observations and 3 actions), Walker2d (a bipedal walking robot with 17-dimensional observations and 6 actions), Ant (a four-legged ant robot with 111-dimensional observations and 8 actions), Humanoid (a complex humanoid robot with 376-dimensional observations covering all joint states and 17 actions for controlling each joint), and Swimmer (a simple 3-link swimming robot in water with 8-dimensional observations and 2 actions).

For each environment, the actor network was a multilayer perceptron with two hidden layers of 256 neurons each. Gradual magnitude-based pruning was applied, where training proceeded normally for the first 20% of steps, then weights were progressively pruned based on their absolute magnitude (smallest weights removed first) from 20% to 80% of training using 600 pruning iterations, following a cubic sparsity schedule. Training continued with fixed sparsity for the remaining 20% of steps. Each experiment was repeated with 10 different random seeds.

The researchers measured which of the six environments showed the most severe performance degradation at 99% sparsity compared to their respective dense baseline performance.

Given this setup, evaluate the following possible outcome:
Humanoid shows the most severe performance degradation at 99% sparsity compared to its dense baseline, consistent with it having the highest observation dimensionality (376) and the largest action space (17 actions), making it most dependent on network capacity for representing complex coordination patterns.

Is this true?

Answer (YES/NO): NO